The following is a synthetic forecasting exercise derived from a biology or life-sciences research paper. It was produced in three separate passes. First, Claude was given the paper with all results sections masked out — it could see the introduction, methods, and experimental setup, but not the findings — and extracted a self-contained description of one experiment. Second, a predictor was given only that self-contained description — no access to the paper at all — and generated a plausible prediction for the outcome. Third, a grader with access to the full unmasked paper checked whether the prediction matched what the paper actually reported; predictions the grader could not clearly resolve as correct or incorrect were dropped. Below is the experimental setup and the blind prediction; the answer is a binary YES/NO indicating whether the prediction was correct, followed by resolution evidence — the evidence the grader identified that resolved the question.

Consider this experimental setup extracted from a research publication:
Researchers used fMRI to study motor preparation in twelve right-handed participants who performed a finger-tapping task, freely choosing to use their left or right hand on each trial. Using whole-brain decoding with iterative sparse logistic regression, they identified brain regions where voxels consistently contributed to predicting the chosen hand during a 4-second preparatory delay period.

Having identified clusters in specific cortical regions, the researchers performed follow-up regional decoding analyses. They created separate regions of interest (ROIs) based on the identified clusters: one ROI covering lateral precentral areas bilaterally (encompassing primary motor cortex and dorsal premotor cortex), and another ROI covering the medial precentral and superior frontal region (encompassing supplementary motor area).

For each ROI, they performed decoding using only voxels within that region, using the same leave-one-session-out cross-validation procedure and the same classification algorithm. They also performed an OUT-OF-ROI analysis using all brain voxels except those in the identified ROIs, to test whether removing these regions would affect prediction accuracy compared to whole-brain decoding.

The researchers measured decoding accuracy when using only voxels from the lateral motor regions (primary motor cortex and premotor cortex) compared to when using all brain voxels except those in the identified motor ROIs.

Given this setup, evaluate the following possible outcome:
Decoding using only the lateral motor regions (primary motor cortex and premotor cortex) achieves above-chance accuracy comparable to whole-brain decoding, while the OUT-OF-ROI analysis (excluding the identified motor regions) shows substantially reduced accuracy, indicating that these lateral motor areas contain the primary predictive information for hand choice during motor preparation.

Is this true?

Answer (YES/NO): YES